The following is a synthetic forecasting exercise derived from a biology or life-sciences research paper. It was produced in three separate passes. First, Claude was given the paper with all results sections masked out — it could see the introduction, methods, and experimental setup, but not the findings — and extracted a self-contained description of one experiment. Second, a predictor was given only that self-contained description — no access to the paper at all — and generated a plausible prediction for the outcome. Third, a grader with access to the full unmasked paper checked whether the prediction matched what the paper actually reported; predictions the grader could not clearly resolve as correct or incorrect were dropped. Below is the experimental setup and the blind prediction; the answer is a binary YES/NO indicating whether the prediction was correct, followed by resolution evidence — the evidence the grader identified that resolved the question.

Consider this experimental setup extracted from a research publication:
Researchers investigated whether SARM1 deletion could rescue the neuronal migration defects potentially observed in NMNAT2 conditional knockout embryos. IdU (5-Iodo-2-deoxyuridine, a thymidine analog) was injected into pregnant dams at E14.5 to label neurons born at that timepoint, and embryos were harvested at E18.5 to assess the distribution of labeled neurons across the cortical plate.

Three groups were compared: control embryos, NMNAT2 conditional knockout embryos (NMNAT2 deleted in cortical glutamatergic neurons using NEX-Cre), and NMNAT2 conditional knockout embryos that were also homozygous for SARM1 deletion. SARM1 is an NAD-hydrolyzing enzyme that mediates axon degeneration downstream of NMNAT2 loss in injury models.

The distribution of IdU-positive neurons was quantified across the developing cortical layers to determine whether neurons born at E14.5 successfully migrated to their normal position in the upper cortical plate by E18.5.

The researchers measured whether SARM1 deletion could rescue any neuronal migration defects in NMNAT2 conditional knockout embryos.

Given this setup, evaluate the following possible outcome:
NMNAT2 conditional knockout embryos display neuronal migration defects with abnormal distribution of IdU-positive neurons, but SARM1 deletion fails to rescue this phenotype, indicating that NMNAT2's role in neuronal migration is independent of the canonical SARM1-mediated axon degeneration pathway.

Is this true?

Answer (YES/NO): NO